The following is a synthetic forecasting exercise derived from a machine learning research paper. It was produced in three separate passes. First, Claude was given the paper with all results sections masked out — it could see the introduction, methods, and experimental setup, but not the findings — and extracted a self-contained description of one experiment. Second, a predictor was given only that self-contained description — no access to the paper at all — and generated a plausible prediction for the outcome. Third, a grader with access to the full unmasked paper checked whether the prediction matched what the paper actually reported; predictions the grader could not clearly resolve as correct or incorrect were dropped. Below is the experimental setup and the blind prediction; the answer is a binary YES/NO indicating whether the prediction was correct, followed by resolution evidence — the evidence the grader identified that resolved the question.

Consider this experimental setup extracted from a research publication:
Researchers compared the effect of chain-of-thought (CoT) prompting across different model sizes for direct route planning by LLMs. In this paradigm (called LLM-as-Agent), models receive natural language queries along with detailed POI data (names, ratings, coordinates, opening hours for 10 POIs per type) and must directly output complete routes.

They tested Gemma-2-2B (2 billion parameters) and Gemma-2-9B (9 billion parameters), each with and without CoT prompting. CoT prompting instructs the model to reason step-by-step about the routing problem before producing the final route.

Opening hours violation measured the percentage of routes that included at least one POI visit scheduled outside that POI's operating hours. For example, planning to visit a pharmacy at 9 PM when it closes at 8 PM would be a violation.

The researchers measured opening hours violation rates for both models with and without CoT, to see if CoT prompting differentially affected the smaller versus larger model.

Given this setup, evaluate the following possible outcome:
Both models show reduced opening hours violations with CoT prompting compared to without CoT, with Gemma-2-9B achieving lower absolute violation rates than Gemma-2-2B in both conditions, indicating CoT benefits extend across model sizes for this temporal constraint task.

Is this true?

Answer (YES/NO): YES